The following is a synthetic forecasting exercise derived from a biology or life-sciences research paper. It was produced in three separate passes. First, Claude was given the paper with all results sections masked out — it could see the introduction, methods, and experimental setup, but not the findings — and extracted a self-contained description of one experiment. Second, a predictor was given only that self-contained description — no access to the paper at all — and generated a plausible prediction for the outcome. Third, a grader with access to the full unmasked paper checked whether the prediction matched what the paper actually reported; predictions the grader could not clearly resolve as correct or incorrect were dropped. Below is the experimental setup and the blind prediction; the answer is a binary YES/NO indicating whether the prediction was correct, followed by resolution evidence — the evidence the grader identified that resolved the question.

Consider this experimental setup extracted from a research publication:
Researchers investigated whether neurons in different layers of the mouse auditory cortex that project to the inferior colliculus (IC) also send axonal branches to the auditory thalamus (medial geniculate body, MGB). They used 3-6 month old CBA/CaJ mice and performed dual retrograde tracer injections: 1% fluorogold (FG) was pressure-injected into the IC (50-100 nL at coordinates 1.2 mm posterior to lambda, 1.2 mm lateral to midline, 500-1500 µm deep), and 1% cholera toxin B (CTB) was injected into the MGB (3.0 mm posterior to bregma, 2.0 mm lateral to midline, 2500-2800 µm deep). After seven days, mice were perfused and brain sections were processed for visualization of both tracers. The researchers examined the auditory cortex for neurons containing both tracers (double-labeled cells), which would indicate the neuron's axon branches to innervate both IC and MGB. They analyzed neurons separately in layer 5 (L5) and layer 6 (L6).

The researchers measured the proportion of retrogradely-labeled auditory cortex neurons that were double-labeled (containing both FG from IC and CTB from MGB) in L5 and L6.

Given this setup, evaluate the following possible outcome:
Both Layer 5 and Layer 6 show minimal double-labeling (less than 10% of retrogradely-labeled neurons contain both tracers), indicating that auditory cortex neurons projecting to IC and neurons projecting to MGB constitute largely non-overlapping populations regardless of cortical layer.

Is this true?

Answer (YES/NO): NO